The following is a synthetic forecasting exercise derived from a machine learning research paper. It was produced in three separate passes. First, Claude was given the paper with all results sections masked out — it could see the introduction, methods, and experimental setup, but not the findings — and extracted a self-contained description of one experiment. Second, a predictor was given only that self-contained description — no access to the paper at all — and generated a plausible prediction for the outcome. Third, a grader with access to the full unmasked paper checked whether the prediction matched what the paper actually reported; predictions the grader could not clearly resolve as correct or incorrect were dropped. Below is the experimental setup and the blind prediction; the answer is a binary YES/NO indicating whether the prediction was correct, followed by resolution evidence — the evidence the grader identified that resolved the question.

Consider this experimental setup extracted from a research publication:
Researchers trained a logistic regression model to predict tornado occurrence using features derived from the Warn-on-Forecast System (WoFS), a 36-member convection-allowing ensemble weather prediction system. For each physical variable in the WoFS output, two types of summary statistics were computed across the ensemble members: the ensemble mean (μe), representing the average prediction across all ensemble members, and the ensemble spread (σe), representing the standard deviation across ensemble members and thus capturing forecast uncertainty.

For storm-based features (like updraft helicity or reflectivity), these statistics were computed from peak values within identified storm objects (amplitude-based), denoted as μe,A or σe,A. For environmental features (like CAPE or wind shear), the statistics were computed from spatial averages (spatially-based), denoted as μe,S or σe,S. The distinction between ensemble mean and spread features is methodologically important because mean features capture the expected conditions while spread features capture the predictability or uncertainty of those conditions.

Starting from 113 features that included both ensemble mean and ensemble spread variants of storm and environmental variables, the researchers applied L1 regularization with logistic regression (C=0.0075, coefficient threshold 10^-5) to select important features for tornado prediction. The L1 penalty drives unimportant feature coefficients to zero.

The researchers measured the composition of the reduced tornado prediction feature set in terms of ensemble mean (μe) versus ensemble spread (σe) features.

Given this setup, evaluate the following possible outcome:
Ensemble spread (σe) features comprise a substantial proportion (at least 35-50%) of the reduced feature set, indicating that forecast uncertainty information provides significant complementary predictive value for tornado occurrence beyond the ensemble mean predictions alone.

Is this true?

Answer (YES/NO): NO